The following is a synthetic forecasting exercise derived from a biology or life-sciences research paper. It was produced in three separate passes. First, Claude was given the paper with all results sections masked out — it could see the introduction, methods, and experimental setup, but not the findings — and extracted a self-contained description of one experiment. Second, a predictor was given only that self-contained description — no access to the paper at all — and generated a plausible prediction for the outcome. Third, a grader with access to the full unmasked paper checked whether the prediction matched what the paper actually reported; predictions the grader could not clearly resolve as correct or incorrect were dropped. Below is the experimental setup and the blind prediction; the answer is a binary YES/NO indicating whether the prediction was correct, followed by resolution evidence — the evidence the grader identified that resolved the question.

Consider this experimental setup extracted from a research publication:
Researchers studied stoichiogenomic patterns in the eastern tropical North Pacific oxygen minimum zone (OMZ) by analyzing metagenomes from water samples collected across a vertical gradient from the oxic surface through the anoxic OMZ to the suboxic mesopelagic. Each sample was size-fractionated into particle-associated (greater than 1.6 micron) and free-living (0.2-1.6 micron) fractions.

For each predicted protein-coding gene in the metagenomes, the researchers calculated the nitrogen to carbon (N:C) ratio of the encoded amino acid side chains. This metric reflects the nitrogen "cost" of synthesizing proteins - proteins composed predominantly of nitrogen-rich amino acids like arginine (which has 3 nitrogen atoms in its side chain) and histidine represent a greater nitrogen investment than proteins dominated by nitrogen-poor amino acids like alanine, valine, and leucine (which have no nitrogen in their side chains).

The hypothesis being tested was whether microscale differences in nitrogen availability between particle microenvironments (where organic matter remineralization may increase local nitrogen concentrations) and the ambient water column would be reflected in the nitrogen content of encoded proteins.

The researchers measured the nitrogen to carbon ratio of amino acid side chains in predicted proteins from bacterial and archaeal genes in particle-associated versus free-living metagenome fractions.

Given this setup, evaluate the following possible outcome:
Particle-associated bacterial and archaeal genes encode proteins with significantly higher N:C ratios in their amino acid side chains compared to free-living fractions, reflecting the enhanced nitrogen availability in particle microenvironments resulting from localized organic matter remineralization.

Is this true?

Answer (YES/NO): YES